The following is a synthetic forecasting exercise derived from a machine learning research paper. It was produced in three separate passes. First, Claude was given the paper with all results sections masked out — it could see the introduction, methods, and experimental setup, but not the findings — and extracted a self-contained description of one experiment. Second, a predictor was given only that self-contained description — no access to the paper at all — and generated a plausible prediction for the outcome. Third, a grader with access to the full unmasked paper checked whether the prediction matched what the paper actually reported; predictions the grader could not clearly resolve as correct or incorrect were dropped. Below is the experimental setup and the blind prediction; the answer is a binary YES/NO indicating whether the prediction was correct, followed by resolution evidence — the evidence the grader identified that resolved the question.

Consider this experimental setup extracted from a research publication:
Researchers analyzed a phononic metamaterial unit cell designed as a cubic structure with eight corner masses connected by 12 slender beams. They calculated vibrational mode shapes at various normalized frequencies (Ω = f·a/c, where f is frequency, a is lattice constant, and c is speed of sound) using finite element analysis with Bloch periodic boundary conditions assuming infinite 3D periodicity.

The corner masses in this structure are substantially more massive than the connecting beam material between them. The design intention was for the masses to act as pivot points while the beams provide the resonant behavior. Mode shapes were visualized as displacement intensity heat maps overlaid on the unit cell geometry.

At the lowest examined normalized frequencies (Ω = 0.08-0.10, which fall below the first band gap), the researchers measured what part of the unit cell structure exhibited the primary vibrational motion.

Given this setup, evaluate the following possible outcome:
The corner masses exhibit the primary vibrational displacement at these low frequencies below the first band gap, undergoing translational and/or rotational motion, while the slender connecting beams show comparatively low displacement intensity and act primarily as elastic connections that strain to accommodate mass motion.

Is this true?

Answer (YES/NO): NO